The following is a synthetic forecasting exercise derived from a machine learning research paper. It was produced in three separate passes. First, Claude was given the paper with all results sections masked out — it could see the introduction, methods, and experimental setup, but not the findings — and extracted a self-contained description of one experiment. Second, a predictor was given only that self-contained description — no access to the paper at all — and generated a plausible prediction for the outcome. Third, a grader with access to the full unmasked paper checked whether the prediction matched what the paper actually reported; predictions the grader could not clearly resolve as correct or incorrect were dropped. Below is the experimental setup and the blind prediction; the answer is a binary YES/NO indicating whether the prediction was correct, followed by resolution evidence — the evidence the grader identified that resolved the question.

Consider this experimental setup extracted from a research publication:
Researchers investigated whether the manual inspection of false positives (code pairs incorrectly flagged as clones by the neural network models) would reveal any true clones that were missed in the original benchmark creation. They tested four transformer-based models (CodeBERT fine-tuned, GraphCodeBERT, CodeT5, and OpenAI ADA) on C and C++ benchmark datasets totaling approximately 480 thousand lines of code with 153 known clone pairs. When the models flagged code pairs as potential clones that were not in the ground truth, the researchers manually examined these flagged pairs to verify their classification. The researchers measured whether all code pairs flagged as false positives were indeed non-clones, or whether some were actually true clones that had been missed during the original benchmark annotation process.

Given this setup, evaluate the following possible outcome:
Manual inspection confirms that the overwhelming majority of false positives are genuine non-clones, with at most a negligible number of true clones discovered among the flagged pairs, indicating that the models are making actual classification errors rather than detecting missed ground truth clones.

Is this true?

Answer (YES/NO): YES